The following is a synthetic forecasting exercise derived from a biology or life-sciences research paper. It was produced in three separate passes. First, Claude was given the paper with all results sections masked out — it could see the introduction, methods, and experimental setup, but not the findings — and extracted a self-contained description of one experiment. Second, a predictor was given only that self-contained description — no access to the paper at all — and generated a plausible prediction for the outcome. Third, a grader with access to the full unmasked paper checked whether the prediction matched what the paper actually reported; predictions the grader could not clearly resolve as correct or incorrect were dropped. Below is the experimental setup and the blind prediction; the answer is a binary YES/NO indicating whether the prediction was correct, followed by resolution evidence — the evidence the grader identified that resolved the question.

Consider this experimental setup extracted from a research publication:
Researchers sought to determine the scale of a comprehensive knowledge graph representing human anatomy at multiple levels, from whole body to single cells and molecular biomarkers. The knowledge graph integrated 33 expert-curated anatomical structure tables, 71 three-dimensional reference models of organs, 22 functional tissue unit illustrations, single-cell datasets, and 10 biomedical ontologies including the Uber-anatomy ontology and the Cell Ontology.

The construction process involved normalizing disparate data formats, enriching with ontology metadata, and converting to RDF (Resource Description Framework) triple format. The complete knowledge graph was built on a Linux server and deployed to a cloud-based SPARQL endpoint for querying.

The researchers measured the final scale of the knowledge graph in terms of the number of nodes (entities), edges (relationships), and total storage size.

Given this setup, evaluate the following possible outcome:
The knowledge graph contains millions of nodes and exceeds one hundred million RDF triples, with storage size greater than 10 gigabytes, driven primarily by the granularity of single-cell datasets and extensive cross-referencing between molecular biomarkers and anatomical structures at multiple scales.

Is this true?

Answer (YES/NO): YES